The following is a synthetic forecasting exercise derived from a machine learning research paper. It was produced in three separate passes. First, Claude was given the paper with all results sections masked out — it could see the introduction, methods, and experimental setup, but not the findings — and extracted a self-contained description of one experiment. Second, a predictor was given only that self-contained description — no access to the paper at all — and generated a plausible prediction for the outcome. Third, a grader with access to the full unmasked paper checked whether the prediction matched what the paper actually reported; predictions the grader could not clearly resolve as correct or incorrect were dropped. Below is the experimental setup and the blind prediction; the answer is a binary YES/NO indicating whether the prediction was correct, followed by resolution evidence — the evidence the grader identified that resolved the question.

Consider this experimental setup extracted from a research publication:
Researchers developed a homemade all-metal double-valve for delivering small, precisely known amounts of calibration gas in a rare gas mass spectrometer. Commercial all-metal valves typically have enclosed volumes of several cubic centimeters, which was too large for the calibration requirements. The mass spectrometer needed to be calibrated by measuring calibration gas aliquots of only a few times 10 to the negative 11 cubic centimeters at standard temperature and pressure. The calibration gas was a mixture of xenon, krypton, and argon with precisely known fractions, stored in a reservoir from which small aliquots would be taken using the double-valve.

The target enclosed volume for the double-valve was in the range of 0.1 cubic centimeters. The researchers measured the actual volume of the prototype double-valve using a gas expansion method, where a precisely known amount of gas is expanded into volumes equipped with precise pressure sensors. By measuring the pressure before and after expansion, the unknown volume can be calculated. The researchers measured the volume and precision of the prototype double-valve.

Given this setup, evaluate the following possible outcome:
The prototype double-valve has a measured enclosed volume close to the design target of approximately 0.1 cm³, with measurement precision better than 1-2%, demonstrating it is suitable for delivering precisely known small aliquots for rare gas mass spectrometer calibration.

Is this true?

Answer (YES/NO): YES